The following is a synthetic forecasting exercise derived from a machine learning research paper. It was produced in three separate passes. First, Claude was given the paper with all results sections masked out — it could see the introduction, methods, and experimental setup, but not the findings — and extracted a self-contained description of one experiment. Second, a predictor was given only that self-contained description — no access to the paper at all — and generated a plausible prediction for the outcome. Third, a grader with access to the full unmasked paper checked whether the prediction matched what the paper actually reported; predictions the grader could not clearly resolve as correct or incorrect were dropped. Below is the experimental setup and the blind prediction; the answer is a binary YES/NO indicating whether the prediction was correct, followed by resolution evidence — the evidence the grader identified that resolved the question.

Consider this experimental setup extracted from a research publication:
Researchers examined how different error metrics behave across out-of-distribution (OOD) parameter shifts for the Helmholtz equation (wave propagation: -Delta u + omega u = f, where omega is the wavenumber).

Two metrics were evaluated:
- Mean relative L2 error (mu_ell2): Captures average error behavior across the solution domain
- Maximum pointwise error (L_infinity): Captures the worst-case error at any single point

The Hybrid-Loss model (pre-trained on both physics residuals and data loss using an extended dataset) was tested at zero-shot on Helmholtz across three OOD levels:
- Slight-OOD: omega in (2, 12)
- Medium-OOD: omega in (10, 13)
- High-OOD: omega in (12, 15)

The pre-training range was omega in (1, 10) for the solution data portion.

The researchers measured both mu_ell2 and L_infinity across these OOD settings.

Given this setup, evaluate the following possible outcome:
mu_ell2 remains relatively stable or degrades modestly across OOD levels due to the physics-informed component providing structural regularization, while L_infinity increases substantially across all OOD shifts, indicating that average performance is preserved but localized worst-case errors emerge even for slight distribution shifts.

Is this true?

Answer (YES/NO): NO